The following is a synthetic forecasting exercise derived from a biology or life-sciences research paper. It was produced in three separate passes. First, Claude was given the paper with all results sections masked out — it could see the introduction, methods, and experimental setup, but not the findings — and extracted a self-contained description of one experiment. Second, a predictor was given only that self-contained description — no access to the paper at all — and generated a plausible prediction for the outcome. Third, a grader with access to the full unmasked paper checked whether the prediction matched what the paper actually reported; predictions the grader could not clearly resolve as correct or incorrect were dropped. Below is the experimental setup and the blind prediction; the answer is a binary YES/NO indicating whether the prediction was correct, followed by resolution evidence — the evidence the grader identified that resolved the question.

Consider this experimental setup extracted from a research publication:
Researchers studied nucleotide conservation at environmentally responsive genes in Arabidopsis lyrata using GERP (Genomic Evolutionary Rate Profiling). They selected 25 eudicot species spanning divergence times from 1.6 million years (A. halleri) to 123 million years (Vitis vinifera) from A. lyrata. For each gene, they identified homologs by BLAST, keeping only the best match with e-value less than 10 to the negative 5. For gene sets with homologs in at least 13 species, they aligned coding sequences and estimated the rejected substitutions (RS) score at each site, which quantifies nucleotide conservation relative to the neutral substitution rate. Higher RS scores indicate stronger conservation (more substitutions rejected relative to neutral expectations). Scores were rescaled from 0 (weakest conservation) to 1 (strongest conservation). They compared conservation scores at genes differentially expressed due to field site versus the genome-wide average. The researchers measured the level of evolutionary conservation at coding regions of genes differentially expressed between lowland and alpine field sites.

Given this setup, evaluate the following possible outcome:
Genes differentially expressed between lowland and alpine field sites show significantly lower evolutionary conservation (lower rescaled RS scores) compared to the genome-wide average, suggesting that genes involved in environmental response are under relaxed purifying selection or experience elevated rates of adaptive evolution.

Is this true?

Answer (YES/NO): NO